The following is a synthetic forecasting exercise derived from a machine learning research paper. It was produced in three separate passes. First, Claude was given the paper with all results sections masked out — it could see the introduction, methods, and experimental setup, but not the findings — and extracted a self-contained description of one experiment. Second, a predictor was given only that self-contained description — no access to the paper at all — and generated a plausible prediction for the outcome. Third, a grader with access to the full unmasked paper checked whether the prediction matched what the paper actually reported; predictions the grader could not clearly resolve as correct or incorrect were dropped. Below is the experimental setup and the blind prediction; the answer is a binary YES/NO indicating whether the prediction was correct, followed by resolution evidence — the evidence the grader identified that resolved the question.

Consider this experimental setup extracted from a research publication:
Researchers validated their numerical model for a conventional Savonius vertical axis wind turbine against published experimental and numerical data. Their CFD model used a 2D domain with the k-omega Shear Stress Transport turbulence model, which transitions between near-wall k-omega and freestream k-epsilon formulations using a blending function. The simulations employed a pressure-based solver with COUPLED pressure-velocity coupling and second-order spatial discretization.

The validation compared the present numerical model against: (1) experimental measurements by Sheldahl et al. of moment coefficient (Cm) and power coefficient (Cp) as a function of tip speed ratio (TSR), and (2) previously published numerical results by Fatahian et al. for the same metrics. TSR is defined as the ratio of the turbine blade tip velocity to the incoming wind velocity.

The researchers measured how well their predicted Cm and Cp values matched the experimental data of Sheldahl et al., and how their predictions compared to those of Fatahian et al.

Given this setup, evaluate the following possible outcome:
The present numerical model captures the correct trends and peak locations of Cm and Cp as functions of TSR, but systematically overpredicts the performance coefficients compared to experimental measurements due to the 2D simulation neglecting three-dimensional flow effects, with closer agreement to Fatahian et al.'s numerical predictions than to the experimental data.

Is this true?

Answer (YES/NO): NO